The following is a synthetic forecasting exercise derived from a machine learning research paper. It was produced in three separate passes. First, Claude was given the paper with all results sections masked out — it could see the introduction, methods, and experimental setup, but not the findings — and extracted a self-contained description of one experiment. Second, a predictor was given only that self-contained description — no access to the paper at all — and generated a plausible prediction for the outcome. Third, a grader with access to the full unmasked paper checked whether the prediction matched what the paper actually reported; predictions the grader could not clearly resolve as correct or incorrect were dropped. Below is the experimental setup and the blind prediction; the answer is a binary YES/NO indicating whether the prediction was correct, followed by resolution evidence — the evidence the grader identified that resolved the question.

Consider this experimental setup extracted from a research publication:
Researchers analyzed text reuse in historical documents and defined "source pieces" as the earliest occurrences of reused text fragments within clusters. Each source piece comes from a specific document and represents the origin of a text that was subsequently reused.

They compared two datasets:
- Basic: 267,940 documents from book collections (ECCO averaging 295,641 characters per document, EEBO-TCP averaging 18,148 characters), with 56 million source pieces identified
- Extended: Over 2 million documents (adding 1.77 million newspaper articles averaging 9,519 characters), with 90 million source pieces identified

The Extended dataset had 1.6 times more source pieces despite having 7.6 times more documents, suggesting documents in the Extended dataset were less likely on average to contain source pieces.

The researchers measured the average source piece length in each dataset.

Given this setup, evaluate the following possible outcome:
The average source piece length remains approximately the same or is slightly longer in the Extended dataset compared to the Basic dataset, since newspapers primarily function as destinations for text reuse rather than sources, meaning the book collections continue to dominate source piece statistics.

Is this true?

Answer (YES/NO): NO